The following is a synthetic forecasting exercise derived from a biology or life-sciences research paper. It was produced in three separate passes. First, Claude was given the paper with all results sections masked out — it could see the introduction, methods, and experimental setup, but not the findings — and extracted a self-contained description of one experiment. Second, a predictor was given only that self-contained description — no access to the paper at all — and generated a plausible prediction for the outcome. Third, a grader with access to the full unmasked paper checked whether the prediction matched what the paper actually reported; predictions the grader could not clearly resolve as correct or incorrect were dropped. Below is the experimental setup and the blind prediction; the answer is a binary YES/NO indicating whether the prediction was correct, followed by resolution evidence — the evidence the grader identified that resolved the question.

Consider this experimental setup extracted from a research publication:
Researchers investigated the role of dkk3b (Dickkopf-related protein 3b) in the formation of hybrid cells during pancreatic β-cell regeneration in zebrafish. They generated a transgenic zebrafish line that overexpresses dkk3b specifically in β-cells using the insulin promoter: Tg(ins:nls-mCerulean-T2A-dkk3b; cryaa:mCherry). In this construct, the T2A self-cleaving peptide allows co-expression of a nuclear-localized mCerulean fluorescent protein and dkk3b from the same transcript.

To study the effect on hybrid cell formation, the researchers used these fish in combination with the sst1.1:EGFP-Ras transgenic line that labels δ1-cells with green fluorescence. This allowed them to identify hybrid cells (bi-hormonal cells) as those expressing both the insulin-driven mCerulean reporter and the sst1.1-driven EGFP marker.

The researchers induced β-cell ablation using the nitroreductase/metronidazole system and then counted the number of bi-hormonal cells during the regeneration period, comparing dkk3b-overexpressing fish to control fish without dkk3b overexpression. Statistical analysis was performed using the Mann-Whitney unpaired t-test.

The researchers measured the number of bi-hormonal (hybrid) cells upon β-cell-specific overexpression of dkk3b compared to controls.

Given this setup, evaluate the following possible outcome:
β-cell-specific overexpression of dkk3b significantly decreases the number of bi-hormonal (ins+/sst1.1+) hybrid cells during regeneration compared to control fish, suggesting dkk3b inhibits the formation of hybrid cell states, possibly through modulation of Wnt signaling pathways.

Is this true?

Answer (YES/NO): NO